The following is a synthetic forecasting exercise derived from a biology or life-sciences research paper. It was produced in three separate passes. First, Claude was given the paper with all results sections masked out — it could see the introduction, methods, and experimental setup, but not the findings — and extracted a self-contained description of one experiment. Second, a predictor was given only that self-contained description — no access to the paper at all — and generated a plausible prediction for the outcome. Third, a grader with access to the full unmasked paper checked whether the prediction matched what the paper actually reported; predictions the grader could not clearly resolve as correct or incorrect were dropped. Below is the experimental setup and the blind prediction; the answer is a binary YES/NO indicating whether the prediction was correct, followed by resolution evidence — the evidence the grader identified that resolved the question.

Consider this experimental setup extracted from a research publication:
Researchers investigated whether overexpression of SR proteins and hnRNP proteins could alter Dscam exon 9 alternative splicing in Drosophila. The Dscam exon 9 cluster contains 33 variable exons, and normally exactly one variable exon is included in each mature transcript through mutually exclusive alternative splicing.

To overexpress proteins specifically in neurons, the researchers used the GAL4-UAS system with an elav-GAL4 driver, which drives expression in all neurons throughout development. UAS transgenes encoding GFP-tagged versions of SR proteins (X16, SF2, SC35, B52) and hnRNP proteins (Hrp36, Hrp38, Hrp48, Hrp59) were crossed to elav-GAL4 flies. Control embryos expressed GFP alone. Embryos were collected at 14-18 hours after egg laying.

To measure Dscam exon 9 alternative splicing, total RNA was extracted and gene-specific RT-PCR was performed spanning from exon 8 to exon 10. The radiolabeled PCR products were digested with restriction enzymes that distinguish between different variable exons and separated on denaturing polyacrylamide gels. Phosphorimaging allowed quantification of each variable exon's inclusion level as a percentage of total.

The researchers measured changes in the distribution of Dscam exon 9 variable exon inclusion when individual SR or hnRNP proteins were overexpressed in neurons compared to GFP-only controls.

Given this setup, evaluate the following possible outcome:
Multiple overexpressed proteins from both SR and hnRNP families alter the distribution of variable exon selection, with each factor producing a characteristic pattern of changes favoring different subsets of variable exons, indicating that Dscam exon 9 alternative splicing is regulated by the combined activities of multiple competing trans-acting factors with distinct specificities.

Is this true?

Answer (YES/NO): NO